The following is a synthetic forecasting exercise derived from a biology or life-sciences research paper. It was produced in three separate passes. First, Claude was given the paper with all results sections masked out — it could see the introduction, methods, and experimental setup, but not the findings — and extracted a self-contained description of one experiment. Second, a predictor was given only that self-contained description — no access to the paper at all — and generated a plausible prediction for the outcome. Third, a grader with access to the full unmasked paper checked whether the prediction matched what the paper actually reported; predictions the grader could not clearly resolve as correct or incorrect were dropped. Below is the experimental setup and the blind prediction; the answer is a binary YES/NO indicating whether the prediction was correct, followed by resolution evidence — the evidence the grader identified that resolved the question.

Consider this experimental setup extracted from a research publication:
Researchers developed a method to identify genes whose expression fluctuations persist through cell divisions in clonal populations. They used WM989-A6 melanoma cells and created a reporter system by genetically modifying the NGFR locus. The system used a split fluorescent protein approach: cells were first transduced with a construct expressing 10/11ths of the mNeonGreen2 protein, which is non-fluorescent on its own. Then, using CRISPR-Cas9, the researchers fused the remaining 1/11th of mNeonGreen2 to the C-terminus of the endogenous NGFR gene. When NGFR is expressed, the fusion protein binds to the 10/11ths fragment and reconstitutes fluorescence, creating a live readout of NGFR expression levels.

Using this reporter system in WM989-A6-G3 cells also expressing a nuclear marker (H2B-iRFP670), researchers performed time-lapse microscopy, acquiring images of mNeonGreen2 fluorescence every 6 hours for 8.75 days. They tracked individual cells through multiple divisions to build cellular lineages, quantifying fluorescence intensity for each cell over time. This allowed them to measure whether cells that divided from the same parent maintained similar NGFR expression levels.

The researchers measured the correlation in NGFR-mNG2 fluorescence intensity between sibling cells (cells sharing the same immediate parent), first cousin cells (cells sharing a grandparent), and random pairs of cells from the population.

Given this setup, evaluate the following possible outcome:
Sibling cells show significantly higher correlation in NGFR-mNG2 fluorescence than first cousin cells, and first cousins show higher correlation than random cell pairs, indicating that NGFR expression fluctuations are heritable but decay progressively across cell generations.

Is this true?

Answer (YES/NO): YES